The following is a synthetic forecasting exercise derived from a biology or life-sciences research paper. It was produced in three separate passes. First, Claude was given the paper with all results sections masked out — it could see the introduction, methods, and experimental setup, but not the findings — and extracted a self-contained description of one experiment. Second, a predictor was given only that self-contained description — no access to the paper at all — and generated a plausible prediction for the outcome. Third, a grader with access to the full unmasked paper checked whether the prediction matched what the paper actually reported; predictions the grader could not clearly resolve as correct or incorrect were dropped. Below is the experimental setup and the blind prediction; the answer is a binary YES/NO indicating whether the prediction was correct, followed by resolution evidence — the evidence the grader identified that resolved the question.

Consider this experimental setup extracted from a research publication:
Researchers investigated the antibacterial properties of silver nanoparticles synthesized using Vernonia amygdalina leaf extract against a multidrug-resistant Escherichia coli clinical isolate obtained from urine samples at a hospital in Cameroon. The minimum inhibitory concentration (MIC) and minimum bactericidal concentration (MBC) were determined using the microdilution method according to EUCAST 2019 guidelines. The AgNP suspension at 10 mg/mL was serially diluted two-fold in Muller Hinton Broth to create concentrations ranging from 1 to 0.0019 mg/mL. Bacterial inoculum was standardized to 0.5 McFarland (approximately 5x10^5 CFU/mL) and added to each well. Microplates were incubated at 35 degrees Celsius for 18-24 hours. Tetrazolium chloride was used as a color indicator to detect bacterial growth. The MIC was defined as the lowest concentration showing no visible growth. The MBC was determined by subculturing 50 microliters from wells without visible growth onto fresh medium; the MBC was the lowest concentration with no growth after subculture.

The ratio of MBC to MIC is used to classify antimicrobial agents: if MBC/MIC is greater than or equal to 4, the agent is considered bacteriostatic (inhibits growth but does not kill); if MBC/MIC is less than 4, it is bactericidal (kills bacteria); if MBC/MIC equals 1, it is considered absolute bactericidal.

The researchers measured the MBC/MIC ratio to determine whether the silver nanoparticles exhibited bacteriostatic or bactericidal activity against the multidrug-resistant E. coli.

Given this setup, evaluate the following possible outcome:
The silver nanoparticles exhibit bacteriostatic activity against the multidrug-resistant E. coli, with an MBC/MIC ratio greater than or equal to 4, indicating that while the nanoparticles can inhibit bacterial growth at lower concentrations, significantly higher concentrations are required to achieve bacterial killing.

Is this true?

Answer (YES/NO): NO